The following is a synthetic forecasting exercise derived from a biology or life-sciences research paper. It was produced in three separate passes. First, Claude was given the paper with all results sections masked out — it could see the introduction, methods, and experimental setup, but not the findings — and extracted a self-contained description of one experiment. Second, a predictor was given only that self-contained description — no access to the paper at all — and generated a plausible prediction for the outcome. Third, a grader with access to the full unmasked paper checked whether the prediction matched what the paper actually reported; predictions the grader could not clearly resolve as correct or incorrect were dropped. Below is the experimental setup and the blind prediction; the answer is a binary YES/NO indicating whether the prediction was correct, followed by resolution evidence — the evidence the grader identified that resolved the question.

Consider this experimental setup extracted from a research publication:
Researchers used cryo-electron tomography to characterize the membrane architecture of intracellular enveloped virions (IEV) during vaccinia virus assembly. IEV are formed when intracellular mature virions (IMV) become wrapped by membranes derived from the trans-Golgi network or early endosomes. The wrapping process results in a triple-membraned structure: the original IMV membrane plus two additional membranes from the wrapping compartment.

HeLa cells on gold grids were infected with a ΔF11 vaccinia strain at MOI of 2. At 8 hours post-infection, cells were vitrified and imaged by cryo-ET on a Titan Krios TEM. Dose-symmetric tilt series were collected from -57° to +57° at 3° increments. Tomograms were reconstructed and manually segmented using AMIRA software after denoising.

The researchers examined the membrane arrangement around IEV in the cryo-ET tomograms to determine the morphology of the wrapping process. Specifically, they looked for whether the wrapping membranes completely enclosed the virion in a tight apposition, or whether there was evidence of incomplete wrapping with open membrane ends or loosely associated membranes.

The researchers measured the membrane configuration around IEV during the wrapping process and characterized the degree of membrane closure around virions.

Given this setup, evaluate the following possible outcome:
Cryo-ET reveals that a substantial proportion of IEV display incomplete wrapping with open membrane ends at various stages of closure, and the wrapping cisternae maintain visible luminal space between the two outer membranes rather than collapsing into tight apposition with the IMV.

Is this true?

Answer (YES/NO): NO